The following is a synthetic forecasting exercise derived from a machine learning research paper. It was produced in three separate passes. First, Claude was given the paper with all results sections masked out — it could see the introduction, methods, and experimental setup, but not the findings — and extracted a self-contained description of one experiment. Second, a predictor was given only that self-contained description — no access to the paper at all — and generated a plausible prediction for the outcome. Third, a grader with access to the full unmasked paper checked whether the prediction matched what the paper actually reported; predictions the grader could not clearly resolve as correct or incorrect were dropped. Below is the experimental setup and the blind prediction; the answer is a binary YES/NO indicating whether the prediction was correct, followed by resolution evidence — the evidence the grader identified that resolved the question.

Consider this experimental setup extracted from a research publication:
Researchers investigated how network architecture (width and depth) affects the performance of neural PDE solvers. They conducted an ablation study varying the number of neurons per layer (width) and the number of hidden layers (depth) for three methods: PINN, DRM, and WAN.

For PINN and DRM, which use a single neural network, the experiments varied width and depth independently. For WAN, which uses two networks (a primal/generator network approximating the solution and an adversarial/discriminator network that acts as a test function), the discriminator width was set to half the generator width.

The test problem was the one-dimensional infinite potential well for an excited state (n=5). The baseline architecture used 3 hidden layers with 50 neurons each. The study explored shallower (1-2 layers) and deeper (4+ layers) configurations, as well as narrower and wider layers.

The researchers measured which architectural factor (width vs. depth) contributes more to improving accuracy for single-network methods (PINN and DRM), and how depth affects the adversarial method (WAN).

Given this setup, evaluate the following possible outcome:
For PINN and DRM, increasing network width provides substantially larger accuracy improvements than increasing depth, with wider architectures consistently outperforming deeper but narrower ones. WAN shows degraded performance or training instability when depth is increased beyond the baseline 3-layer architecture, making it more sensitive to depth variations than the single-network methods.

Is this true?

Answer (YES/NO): YES